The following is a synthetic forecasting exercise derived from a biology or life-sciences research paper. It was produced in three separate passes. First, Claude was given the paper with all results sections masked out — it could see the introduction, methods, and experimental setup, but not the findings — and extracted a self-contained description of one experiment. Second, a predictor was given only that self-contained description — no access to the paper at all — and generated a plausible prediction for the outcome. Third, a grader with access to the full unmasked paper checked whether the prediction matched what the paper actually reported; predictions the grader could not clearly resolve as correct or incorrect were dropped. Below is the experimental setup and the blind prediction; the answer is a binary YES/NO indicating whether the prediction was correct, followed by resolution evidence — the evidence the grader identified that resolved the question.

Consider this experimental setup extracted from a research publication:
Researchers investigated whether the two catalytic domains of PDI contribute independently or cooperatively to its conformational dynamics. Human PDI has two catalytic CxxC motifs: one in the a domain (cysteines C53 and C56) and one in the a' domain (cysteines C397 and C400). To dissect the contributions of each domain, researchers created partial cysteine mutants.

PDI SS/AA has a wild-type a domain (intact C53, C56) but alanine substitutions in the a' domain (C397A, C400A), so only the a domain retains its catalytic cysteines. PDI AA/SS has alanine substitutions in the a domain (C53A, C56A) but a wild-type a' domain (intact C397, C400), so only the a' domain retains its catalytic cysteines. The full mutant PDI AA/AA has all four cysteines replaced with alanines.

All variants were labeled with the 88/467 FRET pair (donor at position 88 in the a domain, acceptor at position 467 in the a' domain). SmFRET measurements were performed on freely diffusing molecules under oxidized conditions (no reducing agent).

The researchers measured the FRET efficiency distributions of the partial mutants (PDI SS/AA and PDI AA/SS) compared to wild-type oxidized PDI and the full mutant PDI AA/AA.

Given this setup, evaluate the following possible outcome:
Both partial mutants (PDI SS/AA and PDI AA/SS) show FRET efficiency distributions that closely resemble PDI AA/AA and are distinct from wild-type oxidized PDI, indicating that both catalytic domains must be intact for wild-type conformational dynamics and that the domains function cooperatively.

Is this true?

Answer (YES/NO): NO